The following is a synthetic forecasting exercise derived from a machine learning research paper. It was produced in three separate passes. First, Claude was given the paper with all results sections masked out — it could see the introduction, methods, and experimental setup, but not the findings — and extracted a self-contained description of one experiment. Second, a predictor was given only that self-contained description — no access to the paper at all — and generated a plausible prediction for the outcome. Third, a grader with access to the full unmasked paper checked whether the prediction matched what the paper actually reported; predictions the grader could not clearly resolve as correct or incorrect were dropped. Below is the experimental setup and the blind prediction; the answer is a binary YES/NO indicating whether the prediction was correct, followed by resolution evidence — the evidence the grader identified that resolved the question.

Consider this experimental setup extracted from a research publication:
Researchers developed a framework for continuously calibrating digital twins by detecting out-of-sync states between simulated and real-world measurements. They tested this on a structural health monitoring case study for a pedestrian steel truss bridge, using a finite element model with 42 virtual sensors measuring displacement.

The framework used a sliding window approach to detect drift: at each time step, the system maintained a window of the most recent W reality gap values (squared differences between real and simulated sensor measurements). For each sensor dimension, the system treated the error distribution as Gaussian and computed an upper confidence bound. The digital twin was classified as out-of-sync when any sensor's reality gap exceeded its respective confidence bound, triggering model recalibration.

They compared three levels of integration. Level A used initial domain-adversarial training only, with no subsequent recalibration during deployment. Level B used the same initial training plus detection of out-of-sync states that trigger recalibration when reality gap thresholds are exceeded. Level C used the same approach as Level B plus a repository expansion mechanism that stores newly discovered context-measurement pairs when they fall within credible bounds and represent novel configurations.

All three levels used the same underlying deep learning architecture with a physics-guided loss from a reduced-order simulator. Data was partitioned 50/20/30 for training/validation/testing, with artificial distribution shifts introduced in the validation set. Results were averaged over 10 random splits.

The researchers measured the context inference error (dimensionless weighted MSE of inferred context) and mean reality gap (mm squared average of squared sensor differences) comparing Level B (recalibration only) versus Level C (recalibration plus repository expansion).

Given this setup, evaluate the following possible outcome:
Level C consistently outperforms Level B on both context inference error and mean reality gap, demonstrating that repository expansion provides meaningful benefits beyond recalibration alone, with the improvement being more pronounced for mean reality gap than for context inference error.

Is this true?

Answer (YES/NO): NO